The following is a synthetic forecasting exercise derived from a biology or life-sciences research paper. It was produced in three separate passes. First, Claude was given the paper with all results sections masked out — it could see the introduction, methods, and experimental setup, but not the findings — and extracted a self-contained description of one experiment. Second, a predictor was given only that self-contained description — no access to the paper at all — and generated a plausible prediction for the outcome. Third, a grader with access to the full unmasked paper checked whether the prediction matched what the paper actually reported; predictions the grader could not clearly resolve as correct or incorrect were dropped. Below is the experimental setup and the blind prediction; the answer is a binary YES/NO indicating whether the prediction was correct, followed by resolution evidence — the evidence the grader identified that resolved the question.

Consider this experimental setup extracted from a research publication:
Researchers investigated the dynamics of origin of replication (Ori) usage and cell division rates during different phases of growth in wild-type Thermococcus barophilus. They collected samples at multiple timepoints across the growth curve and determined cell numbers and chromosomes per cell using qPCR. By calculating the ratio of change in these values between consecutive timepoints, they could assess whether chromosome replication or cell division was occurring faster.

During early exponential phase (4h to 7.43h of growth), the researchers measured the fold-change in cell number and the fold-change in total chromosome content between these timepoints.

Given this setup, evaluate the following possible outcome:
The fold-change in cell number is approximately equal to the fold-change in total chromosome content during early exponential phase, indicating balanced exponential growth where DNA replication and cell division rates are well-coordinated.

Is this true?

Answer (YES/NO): NO